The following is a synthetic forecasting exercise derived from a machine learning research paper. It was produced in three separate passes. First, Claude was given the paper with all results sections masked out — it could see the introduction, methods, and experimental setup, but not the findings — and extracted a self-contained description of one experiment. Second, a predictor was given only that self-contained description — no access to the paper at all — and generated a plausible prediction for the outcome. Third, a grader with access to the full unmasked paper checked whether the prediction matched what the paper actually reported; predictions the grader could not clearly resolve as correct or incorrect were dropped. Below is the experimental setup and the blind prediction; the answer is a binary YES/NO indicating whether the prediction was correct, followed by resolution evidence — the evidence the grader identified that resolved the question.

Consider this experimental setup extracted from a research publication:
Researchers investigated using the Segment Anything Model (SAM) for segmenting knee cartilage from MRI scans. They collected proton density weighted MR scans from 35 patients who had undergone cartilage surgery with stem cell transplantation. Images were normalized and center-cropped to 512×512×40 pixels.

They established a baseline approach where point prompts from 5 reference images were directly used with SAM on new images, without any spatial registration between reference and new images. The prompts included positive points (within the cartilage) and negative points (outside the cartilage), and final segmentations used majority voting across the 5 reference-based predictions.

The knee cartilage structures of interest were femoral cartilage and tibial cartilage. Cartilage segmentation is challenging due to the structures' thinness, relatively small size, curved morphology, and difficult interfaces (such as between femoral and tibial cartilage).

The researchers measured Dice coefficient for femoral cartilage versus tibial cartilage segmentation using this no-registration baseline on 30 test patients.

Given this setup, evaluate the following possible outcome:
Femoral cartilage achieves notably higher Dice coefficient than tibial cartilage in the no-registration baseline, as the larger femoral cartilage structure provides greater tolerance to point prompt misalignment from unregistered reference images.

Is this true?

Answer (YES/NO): YES